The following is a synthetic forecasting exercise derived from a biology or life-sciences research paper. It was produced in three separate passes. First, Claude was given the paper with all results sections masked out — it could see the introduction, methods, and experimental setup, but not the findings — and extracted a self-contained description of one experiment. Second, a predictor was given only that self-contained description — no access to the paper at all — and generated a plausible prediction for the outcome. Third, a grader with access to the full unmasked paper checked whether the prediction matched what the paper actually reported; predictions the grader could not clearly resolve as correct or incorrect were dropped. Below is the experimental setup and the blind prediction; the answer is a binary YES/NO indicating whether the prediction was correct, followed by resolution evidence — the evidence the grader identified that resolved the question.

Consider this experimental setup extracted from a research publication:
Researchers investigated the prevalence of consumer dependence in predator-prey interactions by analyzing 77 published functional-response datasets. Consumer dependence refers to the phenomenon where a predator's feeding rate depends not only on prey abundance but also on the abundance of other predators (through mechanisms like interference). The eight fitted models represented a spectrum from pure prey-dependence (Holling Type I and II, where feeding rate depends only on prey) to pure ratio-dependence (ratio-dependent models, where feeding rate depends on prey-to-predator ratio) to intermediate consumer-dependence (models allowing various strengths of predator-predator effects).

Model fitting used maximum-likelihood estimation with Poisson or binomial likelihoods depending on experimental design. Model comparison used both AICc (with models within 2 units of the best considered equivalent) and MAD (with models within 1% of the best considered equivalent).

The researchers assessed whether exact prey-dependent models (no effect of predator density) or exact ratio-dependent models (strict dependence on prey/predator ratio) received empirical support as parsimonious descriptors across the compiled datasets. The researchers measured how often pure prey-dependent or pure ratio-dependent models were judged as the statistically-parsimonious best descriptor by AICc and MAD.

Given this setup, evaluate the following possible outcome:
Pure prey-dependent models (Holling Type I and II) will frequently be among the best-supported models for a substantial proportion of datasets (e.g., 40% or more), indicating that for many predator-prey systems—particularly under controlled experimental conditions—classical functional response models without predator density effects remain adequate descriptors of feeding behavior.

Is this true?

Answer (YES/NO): NO